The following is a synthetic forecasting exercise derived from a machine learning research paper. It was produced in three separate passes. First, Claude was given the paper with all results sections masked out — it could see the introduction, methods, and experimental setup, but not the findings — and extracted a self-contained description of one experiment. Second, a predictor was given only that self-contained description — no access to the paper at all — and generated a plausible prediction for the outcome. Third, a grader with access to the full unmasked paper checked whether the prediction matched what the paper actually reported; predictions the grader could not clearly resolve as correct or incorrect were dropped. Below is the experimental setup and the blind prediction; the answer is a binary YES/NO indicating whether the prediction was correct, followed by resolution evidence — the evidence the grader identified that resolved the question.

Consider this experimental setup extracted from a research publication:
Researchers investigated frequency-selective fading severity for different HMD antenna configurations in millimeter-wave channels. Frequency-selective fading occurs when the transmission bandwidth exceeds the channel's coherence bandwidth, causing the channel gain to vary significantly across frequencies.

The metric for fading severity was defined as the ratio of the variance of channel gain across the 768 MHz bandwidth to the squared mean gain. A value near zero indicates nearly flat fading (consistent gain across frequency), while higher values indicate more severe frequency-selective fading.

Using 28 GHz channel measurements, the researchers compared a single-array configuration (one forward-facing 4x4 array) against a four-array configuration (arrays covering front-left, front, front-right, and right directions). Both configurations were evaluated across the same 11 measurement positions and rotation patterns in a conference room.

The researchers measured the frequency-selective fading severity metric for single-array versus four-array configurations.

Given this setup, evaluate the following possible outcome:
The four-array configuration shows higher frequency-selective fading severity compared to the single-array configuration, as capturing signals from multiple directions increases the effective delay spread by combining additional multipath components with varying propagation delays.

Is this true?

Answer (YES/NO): NO